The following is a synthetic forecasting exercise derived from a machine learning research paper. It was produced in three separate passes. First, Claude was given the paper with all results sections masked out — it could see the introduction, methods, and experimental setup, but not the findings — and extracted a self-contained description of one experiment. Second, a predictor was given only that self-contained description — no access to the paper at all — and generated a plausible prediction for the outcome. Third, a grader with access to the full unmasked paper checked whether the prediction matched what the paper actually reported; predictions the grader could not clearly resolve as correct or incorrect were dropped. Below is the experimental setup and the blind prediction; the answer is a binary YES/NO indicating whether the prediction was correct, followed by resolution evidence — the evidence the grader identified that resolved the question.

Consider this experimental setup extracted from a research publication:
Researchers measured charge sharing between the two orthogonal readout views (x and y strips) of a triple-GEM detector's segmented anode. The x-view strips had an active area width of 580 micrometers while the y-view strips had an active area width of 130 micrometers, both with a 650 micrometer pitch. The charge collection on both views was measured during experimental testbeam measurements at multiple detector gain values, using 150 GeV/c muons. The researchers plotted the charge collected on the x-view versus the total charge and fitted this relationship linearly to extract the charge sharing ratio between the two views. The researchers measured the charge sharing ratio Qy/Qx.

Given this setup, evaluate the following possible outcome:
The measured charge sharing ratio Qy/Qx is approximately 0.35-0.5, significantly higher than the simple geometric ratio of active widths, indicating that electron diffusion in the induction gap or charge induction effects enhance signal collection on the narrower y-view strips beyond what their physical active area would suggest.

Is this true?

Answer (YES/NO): NO